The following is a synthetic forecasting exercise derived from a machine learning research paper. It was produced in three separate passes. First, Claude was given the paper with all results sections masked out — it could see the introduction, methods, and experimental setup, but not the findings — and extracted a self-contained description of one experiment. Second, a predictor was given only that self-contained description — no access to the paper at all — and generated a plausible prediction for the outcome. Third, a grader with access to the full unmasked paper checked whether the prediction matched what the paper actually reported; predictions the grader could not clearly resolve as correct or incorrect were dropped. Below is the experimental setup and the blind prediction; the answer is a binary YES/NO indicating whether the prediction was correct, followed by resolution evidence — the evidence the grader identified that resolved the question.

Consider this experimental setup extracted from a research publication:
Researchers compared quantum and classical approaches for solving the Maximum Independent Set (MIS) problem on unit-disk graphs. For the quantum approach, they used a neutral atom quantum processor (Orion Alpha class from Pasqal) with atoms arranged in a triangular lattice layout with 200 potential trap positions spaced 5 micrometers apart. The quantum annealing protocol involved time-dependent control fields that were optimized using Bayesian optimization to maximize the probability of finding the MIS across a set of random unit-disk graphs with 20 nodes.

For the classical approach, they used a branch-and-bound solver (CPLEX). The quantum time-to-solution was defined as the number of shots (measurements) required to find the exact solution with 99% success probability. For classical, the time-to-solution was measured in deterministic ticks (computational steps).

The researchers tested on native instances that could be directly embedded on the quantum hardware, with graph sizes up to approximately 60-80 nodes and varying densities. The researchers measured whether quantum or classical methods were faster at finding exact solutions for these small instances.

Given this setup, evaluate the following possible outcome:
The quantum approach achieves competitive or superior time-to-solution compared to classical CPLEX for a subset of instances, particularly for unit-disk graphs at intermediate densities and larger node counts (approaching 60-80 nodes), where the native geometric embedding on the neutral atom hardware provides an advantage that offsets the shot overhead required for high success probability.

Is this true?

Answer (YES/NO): NO